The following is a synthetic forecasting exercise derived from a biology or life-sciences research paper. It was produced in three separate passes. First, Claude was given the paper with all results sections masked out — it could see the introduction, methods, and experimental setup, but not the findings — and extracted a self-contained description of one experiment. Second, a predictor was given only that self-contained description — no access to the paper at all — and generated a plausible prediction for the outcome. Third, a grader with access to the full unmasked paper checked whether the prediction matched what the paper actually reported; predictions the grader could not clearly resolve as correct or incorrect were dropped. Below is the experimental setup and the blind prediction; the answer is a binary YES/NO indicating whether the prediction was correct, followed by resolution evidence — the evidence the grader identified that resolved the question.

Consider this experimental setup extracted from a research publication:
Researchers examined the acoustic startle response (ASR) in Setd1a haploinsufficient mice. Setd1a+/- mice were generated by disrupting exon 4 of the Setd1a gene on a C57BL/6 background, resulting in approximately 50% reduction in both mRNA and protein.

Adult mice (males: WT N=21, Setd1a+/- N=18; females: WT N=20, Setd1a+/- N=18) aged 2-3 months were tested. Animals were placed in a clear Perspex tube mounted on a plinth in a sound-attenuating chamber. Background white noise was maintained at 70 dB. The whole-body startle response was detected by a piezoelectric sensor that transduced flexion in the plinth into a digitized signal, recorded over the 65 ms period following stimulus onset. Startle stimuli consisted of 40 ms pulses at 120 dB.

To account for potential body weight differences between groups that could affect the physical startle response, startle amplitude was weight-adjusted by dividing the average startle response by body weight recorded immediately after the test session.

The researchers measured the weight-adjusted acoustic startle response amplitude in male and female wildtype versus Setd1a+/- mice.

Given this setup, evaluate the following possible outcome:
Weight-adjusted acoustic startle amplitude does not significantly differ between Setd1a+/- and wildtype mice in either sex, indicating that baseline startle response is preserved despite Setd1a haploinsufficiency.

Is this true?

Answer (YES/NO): NO